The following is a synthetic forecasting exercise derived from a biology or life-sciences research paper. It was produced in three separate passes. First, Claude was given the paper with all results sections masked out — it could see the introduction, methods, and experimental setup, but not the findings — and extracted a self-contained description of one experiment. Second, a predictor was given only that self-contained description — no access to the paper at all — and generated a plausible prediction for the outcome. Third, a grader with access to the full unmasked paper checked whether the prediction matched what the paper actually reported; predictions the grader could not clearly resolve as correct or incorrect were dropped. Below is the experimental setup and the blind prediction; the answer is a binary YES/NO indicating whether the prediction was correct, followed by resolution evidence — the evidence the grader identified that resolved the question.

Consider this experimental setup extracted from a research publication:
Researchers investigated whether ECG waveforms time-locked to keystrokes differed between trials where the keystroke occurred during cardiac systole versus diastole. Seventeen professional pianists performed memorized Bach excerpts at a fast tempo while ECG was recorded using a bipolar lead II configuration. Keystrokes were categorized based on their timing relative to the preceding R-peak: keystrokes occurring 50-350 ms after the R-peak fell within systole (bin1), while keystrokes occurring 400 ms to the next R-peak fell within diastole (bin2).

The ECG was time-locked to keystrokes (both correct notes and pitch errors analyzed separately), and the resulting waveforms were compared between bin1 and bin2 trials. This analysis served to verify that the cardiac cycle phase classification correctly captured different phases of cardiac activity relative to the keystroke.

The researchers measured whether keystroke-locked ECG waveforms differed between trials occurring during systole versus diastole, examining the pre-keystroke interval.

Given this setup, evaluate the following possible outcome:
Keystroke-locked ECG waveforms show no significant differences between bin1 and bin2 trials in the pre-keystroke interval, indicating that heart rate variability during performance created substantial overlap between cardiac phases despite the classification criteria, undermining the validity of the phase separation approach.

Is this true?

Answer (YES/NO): NO